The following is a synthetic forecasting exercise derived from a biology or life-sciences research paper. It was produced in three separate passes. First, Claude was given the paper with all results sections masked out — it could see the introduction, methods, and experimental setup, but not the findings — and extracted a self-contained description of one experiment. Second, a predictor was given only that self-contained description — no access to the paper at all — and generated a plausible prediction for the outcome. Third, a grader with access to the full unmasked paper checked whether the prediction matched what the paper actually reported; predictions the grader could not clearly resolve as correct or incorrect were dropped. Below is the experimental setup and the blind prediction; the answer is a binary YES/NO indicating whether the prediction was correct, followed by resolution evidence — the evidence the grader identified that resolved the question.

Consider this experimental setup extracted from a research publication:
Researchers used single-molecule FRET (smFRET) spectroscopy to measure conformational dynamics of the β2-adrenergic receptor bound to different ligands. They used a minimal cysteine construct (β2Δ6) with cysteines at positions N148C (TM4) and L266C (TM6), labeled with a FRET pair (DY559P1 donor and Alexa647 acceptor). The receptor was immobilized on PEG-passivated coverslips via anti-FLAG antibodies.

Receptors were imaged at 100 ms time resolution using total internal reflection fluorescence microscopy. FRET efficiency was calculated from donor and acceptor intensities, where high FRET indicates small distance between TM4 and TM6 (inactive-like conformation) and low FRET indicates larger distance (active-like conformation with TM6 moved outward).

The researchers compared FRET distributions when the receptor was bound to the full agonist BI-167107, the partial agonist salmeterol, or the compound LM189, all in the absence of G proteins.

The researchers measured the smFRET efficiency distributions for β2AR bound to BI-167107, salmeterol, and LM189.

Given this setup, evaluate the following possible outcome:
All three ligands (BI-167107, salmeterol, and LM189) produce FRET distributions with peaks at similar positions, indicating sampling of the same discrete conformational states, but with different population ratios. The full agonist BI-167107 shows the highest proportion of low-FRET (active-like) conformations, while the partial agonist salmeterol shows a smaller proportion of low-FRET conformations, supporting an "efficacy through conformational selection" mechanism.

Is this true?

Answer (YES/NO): NO